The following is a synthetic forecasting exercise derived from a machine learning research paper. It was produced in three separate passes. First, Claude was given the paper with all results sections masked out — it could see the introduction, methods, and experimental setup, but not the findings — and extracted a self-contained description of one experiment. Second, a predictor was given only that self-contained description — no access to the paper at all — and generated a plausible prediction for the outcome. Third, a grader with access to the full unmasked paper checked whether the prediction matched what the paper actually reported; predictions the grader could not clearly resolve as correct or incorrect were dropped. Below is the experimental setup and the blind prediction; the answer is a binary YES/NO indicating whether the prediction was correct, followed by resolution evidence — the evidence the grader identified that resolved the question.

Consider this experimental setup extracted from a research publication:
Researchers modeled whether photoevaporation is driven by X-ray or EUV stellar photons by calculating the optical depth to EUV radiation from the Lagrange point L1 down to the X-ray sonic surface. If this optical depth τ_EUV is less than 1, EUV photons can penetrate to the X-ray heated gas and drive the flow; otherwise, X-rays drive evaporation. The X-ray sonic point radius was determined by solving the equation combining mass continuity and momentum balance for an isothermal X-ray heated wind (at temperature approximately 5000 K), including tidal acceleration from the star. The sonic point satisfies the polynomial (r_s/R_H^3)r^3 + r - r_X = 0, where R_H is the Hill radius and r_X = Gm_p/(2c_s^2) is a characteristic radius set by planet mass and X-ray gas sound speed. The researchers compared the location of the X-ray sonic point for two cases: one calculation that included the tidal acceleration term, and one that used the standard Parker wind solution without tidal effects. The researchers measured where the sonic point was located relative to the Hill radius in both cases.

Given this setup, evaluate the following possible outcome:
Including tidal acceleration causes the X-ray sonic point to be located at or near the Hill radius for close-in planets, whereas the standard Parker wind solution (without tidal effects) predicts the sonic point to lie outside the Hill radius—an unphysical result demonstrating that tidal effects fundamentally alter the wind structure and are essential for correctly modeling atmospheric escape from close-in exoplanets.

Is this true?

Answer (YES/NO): NO